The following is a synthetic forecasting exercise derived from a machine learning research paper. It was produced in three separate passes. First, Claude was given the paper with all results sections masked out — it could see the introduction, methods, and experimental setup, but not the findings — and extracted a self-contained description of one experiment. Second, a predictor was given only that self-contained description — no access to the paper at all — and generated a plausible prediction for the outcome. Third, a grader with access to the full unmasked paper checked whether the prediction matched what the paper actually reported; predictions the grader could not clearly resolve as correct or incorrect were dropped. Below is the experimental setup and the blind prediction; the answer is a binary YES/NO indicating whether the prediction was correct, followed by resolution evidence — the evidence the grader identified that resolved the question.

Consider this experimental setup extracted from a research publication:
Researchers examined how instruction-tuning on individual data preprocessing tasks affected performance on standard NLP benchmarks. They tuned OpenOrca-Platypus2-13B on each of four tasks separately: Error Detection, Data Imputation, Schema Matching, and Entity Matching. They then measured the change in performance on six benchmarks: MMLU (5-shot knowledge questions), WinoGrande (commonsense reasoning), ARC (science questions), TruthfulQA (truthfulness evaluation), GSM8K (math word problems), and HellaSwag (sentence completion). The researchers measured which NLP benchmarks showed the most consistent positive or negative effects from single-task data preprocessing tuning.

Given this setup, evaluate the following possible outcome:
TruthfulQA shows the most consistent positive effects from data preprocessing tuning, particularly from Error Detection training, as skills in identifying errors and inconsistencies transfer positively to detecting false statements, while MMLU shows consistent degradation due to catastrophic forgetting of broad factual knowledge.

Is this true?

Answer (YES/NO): NO